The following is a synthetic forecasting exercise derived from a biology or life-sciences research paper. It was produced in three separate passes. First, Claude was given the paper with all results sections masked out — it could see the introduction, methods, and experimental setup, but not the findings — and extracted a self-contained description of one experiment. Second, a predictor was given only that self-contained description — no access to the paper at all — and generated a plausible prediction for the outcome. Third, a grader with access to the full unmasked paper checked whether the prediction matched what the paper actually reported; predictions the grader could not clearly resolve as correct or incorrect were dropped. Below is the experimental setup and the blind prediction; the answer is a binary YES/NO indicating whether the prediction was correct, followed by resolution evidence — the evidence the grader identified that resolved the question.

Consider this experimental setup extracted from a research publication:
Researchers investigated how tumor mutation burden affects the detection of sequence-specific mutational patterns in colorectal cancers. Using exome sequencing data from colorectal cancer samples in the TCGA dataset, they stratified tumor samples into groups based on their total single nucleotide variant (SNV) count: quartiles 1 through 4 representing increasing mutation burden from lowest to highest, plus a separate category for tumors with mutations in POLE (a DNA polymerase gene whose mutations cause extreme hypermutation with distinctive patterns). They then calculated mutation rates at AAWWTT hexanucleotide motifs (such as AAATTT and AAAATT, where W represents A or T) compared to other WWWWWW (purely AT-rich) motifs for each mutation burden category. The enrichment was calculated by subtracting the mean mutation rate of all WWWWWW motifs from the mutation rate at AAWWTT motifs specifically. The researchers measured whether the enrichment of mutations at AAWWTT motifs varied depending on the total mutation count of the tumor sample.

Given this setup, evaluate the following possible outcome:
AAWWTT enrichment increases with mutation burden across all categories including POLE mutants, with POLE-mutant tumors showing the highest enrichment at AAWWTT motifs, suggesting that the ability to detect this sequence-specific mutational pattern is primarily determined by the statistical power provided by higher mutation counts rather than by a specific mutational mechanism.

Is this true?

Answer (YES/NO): NO